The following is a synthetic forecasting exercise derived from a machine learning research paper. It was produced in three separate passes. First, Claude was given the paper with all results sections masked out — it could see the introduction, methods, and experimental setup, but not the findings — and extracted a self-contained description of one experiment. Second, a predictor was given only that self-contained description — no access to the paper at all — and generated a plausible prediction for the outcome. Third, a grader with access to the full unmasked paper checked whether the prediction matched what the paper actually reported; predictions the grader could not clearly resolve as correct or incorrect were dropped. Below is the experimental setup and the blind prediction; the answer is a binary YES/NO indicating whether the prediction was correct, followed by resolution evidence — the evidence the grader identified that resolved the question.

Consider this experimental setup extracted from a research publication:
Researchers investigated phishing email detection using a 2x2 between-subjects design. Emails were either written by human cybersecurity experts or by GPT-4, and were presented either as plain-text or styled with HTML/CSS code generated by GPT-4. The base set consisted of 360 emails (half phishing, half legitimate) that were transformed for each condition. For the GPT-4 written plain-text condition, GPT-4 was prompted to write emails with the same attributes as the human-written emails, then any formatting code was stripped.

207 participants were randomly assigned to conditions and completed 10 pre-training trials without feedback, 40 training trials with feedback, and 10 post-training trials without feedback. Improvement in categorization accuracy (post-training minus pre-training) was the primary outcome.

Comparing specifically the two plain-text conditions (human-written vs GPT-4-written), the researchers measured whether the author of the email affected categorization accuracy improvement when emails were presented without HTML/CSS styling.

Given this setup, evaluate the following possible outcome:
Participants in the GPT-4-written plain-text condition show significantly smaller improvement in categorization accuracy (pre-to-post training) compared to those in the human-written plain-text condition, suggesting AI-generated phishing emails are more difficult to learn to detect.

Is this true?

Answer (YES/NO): NO